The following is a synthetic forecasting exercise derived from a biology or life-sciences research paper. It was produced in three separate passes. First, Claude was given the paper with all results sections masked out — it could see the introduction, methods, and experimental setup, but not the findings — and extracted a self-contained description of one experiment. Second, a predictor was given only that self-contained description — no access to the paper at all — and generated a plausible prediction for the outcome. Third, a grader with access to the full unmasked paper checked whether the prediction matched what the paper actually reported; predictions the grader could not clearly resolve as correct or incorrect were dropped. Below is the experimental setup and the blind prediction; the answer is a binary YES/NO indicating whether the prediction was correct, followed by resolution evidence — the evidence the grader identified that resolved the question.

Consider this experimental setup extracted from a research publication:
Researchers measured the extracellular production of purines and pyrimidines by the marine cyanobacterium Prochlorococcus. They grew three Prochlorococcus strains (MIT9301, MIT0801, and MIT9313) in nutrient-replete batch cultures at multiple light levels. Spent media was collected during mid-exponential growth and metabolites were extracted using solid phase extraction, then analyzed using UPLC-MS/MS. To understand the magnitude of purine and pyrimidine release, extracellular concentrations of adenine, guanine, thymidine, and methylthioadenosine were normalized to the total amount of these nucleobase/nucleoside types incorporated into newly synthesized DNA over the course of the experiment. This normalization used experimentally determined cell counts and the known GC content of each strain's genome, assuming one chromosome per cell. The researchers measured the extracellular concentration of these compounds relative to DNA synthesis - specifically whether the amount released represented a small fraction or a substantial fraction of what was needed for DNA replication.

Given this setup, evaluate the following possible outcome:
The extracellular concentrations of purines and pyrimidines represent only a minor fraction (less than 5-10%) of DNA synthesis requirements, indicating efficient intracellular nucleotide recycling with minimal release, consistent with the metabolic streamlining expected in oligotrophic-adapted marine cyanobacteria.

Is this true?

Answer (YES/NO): NO